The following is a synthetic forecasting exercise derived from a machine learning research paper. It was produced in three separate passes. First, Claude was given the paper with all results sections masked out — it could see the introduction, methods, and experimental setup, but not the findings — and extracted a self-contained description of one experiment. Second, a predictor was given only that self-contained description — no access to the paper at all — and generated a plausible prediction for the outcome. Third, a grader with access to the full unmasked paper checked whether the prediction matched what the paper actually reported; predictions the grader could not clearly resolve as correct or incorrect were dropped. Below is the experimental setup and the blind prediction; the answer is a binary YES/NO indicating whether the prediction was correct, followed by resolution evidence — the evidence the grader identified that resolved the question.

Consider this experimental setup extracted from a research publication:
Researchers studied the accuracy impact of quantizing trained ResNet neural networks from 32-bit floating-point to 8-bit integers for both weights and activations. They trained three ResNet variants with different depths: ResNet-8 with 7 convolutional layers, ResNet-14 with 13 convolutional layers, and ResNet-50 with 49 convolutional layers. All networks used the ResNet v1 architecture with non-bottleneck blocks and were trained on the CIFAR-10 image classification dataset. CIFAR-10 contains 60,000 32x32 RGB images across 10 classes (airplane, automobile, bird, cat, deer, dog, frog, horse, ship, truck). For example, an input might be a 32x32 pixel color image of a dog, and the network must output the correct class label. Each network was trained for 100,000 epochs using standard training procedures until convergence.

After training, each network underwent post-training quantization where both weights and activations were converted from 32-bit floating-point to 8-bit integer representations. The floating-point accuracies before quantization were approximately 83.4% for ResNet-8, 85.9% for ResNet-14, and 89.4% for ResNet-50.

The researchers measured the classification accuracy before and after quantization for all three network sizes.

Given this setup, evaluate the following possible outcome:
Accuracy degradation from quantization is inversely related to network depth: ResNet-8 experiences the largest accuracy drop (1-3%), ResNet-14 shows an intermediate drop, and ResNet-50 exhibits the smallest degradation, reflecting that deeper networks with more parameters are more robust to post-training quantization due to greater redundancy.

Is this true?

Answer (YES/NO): NO